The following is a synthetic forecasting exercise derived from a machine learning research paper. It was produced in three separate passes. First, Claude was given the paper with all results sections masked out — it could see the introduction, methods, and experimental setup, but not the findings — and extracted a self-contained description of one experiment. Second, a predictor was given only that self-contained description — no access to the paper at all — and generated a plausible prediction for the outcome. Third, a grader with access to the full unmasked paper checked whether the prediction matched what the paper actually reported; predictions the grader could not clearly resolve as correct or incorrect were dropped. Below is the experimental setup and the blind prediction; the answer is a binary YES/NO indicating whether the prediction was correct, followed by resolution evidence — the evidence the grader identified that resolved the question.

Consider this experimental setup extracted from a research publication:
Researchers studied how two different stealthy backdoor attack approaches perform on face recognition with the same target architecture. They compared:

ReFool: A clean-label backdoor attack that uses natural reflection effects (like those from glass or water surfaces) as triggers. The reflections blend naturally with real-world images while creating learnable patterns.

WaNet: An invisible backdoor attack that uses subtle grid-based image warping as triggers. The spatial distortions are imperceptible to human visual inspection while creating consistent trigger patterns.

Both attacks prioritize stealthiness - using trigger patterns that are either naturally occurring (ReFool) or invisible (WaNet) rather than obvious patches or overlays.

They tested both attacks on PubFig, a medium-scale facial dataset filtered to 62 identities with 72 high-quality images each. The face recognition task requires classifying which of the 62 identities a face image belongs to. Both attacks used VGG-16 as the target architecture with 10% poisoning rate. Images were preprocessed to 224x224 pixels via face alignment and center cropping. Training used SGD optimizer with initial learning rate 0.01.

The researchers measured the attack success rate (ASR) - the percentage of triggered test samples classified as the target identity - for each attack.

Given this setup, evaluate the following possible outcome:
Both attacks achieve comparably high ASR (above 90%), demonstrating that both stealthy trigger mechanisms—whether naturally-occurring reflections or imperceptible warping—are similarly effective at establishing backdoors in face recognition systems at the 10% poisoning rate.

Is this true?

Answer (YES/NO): NO